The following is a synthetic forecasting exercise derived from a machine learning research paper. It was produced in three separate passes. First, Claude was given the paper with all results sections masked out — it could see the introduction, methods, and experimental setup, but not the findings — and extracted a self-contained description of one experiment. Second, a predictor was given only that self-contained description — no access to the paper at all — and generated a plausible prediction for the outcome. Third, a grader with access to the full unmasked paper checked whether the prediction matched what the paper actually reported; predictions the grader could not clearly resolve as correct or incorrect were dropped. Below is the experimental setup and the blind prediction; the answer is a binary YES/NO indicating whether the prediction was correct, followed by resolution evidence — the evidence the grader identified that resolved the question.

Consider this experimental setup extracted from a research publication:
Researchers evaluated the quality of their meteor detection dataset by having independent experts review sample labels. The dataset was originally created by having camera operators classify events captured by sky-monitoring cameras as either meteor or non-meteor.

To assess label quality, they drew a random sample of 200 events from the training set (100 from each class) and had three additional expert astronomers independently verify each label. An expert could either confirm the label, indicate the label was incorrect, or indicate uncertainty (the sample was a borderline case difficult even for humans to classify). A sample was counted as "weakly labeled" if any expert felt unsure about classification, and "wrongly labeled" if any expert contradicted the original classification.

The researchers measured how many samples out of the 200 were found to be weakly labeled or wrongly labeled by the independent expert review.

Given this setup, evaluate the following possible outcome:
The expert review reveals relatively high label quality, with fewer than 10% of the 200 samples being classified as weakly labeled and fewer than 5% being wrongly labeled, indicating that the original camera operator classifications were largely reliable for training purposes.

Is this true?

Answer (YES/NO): YES